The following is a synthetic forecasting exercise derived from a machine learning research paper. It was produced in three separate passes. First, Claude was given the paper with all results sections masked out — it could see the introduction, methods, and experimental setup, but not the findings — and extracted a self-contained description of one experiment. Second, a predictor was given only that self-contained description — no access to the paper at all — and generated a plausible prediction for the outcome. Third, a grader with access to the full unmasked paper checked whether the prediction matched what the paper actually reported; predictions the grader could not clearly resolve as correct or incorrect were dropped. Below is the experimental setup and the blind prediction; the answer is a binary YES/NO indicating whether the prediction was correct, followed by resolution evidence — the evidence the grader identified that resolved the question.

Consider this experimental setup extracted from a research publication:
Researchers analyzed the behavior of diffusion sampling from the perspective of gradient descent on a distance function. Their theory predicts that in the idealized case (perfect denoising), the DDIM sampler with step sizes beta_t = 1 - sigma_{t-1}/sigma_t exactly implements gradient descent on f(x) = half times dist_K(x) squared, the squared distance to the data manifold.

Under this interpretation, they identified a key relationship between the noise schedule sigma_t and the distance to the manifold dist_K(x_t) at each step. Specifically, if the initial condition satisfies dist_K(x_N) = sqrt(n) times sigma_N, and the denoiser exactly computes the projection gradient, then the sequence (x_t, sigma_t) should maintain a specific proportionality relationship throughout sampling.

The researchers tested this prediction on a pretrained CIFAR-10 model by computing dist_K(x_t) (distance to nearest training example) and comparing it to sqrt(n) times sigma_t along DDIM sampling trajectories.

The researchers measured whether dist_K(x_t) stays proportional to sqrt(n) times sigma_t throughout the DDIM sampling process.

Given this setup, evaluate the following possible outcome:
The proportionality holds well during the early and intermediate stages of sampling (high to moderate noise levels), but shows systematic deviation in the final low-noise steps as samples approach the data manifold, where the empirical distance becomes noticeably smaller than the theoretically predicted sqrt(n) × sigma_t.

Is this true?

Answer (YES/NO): NO